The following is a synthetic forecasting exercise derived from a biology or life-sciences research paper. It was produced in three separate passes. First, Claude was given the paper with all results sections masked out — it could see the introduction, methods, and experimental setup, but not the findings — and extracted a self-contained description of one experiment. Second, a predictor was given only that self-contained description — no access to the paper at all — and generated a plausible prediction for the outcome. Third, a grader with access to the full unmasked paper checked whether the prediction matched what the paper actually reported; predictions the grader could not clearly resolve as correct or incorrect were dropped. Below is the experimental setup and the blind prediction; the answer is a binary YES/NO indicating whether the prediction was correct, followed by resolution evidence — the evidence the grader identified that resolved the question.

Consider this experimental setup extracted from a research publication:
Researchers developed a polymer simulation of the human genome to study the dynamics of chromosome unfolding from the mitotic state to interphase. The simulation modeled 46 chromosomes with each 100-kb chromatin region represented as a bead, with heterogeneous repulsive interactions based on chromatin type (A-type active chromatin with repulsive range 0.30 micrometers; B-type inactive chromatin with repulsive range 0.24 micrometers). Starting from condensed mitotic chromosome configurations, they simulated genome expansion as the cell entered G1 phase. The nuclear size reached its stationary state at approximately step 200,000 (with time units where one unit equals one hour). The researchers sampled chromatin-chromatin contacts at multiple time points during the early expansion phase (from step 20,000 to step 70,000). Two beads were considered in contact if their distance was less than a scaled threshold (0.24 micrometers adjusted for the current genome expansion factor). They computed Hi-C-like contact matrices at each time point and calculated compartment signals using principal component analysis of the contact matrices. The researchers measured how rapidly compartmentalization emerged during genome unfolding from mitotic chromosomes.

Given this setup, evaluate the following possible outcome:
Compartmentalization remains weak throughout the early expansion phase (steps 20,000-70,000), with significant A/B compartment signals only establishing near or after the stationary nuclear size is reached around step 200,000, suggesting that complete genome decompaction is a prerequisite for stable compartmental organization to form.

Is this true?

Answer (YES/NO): NO